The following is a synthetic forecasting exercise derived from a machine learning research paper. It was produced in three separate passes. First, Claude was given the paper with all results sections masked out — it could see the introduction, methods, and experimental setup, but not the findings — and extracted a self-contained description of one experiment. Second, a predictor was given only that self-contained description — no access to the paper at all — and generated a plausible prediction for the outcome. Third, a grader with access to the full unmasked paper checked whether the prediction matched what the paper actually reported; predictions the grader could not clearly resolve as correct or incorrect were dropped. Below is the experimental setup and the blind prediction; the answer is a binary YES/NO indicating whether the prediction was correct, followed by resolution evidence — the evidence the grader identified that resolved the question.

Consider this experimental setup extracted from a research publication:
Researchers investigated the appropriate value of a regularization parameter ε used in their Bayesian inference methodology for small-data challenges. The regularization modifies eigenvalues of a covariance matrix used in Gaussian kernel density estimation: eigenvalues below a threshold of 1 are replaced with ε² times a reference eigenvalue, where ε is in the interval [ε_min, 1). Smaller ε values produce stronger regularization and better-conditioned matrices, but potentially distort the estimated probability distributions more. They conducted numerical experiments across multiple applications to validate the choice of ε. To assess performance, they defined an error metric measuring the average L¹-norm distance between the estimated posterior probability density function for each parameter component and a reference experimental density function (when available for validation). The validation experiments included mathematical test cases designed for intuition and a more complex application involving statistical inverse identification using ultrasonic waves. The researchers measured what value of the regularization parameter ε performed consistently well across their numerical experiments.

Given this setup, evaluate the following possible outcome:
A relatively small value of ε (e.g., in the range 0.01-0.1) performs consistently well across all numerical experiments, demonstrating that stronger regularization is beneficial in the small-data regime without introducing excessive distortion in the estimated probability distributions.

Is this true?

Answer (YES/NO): NO